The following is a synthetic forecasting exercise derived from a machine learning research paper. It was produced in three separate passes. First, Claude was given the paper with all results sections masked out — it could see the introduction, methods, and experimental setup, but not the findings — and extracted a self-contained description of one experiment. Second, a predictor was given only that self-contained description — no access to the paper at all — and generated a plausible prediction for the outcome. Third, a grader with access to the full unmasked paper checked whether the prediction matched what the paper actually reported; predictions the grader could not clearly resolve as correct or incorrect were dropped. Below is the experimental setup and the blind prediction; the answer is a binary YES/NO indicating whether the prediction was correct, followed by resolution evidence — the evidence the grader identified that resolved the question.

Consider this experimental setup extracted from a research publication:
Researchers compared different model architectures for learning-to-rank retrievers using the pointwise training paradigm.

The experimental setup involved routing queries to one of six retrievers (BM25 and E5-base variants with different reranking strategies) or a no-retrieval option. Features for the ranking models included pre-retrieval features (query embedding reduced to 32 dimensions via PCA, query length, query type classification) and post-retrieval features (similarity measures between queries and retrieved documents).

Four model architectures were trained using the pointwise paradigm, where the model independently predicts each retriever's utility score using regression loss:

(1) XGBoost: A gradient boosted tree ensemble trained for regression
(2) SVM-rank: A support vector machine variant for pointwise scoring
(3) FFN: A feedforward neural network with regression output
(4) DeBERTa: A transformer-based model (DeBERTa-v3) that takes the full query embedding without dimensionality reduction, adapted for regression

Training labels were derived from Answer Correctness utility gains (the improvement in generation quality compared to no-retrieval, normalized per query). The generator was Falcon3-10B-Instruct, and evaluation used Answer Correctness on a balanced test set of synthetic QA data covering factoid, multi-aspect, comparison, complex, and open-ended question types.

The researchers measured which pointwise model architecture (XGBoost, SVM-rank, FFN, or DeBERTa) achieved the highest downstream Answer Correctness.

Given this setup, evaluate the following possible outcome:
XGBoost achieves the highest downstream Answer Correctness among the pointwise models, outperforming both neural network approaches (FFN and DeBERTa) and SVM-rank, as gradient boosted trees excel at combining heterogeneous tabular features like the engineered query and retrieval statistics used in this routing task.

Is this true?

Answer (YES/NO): NO